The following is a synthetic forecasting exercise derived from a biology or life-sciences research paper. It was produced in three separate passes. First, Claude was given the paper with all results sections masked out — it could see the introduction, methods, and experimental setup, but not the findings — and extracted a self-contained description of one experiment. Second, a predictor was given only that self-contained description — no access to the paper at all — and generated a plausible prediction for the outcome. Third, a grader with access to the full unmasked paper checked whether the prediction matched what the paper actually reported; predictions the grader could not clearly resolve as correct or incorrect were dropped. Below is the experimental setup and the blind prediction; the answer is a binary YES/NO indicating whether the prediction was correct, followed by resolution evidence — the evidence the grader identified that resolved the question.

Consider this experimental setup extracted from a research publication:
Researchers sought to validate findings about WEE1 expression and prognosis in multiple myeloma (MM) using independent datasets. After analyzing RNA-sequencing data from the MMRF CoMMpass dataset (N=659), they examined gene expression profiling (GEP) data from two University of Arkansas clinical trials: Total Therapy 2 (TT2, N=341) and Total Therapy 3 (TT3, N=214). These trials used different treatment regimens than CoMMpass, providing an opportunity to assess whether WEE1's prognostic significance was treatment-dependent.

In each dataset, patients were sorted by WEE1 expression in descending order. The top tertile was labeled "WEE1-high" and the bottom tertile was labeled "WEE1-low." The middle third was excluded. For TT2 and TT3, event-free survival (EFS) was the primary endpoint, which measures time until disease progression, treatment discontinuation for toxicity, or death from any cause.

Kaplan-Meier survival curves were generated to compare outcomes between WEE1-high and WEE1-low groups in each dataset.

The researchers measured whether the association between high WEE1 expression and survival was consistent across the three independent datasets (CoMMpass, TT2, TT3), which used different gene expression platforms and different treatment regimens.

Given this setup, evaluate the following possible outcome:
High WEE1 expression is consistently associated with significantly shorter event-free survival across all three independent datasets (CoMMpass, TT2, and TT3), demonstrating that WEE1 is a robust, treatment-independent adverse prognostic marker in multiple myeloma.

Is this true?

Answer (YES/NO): YES